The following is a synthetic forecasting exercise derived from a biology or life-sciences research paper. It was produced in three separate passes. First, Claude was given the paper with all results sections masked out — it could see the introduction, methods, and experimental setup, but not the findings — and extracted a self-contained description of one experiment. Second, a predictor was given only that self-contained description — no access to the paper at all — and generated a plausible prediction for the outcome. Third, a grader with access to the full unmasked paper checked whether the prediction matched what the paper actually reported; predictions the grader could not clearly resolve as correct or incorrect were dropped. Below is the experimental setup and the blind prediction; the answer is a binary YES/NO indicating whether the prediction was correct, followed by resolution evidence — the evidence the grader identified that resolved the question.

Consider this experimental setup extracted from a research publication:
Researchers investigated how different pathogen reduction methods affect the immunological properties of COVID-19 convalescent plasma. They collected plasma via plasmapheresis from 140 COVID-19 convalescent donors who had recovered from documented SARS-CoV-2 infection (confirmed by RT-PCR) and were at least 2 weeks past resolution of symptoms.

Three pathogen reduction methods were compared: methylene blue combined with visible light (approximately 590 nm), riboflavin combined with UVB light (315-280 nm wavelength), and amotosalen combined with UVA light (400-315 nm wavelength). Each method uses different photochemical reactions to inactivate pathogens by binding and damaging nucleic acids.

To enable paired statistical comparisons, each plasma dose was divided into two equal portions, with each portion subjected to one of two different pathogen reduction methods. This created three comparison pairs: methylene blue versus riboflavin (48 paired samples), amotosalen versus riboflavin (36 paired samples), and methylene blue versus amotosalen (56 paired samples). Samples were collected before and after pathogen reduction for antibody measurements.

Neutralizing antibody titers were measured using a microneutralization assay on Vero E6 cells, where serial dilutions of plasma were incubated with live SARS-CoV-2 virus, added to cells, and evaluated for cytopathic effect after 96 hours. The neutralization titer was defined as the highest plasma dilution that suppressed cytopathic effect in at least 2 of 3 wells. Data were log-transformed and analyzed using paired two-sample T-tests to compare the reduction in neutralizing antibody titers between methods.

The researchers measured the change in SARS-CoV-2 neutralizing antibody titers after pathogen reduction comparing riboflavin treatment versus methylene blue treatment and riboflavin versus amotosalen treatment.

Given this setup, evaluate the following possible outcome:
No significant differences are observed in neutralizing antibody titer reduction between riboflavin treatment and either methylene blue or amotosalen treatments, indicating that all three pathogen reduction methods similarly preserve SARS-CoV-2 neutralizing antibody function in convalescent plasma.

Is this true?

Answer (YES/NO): NO